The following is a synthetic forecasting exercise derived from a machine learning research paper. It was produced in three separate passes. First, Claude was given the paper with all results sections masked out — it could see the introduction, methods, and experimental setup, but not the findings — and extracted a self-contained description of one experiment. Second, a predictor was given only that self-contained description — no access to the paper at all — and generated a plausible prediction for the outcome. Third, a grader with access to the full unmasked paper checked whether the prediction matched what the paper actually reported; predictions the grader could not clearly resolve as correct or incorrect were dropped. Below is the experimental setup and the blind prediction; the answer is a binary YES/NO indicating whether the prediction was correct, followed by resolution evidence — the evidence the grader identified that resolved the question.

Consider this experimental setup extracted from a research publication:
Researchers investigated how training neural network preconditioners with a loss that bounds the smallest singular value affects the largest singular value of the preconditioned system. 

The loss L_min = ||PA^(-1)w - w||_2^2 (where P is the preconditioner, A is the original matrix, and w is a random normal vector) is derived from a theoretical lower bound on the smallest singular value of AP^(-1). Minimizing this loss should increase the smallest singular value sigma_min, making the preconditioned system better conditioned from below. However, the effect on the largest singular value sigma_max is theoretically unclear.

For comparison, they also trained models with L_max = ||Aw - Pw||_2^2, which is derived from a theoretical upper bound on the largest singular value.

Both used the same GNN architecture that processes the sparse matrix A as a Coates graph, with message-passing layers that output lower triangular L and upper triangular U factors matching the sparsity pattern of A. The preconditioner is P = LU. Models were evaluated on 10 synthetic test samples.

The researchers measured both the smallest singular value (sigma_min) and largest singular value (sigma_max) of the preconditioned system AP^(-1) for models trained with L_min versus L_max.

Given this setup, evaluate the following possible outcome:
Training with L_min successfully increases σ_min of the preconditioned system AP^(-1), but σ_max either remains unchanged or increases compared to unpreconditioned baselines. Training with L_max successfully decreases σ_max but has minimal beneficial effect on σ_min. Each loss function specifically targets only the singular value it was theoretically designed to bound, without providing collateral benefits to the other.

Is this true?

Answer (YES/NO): YES